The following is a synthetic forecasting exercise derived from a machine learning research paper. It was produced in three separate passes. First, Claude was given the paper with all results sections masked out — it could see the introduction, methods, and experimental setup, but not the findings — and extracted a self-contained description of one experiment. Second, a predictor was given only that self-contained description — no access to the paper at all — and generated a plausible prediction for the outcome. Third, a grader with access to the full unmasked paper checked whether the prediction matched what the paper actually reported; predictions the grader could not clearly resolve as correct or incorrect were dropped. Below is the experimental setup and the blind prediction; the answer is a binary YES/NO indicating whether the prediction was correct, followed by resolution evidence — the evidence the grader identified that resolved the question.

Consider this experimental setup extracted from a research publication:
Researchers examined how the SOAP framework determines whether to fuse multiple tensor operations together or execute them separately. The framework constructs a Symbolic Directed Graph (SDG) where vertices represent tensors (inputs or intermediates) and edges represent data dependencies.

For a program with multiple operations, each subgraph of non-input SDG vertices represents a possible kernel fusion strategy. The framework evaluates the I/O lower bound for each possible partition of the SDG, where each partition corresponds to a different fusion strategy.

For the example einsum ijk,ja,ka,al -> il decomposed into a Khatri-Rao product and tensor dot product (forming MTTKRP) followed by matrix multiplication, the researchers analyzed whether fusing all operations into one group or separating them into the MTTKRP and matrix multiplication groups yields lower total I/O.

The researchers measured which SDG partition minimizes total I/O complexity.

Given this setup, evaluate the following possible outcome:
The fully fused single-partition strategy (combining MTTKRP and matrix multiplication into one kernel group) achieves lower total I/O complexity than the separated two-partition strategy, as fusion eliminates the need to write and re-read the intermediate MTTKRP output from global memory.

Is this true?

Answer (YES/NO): NO